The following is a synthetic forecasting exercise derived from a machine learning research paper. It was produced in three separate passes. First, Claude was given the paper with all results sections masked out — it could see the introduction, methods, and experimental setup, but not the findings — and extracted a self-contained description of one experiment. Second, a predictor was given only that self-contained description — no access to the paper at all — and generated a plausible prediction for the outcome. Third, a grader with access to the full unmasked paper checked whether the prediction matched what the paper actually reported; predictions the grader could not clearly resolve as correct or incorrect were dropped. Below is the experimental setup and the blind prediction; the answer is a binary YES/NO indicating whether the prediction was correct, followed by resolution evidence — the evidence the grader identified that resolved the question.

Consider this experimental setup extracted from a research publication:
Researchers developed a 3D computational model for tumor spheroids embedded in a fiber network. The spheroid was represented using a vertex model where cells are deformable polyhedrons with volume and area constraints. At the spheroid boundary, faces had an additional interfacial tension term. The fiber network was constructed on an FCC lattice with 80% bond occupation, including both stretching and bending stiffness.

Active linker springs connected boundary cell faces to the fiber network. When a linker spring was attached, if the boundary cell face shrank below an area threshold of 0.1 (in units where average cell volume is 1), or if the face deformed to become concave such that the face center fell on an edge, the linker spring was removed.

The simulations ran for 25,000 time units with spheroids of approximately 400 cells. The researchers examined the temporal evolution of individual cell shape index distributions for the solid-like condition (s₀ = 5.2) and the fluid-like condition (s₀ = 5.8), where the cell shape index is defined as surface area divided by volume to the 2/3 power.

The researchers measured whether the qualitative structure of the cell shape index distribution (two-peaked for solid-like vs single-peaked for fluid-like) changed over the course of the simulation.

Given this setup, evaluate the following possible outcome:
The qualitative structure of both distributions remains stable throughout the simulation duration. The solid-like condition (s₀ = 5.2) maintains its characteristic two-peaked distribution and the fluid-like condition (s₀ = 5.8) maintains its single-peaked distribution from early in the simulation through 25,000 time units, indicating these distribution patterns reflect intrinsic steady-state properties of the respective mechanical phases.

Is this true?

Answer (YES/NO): NO